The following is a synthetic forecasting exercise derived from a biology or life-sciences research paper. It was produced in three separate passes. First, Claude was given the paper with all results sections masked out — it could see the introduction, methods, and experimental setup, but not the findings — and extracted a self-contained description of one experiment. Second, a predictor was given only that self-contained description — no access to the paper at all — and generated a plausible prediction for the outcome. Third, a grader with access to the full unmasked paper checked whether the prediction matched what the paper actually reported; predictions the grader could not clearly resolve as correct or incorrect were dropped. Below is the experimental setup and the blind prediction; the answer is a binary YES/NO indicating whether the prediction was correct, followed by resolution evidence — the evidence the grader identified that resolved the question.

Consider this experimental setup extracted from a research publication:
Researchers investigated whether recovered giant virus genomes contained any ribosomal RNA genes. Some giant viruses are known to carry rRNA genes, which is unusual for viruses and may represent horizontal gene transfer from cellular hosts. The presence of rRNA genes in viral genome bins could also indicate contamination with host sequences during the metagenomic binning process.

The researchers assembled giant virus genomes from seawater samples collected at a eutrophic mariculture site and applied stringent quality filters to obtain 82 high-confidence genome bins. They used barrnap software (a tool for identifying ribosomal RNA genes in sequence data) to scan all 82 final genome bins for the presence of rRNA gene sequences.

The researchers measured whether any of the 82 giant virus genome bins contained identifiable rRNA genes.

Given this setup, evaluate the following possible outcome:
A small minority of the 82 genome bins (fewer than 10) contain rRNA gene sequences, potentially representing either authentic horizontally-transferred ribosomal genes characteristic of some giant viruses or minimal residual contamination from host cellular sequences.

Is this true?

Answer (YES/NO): NO